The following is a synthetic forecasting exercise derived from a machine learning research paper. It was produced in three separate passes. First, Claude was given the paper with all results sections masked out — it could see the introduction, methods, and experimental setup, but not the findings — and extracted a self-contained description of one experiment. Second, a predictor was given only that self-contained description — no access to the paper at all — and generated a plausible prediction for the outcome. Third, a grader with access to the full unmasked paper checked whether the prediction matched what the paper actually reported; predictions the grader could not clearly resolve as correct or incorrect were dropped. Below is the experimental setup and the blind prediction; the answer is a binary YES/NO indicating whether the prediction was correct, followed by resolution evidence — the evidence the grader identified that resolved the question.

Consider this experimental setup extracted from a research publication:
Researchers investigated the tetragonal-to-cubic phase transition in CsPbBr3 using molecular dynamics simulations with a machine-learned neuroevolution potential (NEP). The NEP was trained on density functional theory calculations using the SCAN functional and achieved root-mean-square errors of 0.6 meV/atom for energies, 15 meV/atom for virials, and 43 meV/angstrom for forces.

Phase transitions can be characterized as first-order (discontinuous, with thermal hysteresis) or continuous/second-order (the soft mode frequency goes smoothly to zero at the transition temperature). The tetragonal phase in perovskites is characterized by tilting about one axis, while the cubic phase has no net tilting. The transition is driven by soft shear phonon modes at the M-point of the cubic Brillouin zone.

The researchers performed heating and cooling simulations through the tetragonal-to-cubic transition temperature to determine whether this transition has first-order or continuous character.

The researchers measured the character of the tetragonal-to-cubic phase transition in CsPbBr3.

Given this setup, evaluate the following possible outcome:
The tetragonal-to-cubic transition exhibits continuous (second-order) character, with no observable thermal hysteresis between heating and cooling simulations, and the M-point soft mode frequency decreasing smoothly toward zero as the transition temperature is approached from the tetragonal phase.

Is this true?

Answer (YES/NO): NO